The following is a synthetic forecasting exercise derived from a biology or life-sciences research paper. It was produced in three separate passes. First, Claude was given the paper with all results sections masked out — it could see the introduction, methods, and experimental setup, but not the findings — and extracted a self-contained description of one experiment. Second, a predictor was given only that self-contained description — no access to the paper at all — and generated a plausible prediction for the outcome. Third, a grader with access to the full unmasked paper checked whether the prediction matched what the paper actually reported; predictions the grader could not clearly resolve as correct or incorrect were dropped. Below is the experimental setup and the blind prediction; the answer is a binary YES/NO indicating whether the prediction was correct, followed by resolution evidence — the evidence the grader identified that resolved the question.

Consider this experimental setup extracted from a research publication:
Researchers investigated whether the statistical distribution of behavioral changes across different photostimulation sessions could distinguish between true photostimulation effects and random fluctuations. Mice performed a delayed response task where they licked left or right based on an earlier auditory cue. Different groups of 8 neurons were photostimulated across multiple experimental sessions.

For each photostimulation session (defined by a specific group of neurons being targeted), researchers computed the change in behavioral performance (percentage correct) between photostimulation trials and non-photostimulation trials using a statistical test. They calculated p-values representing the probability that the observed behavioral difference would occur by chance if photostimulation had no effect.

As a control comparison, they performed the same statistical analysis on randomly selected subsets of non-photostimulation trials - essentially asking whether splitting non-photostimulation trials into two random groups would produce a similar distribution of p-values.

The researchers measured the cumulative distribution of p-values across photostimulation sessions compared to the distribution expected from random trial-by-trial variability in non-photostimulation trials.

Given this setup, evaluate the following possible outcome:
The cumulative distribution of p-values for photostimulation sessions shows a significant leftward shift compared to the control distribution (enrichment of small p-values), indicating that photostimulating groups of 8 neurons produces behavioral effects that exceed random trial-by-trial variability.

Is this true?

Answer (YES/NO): YES